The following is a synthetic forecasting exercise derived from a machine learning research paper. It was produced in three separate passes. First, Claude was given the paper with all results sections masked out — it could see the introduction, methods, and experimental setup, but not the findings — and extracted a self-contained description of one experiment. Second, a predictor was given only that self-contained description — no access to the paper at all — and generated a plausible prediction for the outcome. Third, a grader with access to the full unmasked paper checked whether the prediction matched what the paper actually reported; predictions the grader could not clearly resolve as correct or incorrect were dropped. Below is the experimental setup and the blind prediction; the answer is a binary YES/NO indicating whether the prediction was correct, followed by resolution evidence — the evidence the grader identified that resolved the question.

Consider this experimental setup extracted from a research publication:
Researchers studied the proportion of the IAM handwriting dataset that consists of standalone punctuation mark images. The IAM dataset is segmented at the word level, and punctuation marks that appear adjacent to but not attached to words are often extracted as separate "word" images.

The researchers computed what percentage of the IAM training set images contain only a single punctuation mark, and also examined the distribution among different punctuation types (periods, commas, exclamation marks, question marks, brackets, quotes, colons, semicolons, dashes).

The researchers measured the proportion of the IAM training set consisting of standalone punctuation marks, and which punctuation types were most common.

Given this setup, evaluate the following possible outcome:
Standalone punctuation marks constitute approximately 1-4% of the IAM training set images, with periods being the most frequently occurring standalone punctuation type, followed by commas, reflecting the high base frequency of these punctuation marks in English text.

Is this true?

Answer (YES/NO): NO